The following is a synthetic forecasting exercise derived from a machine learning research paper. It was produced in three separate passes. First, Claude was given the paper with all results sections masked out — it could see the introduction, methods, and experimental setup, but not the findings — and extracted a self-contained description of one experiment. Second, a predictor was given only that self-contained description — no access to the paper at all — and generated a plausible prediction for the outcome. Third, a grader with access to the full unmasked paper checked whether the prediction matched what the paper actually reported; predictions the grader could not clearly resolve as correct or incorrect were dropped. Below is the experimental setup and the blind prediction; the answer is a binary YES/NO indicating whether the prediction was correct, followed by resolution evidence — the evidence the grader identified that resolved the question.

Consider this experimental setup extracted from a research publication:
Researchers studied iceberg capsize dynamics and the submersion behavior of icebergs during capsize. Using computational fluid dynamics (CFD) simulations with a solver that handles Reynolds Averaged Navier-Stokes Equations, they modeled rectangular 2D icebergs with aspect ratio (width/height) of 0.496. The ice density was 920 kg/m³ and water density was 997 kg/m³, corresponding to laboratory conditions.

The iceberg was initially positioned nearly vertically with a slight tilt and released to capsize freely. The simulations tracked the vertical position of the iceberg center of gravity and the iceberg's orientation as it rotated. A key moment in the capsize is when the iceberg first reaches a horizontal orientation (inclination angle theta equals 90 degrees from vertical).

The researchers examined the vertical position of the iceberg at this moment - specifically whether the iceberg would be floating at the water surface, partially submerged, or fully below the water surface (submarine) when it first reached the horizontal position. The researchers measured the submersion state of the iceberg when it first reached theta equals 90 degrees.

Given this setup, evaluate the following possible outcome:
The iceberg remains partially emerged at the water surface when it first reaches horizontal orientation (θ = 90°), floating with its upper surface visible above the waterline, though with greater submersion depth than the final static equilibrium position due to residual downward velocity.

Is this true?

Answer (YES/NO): NO